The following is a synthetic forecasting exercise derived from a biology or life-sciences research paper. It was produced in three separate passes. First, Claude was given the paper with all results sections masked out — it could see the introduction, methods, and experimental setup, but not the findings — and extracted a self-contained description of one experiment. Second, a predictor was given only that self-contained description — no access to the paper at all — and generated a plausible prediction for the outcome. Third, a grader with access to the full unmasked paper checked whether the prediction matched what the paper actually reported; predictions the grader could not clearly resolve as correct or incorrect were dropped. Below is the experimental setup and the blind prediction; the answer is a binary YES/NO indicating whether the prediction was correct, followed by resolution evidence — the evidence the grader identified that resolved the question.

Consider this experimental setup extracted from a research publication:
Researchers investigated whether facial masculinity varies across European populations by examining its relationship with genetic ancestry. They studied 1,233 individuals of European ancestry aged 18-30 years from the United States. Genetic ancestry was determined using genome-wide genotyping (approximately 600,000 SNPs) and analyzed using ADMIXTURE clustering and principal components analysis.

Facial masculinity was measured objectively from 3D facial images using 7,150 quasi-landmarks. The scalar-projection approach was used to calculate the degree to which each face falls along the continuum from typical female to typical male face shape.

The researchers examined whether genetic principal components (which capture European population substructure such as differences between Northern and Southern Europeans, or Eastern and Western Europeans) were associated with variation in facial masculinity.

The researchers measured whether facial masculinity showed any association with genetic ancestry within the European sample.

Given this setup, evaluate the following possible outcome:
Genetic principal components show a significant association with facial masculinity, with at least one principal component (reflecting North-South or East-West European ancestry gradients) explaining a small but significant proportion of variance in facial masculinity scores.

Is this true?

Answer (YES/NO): YES